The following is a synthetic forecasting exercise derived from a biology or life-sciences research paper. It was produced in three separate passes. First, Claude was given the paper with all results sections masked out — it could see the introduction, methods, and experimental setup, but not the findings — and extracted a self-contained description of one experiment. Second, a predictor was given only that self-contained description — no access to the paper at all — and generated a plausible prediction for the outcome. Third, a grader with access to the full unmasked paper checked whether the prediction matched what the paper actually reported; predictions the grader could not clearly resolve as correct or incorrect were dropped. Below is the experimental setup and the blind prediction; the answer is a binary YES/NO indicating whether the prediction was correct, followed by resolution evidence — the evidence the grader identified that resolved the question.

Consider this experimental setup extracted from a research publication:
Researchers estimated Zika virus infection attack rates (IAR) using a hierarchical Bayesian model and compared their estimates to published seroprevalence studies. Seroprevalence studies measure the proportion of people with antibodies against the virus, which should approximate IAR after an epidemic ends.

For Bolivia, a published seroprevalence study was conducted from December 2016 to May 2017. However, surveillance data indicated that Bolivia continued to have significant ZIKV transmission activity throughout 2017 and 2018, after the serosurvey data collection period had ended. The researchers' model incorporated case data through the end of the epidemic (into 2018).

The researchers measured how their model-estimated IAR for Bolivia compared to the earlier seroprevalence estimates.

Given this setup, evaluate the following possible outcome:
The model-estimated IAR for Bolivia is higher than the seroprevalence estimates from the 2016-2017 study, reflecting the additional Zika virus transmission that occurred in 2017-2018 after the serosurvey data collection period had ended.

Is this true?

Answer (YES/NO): YES